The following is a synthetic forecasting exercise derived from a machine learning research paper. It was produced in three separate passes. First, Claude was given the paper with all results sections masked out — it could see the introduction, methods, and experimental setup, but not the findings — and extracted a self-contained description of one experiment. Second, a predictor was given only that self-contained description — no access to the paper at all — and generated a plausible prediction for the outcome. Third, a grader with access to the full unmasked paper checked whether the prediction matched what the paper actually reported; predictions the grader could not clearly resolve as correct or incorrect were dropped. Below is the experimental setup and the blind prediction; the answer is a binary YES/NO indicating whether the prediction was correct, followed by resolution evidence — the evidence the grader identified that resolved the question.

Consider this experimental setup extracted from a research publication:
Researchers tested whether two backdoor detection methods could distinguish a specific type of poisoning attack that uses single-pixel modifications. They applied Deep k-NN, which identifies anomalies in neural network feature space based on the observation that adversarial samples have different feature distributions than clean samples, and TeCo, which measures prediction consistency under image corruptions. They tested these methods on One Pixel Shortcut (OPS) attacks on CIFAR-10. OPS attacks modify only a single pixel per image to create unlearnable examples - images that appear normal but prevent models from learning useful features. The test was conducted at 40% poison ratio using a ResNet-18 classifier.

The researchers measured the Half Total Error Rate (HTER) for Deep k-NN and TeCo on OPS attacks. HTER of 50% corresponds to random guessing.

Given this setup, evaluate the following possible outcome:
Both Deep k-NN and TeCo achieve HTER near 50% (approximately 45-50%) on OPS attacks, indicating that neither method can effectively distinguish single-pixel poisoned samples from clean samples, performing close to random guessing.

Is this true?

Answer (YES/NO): NO